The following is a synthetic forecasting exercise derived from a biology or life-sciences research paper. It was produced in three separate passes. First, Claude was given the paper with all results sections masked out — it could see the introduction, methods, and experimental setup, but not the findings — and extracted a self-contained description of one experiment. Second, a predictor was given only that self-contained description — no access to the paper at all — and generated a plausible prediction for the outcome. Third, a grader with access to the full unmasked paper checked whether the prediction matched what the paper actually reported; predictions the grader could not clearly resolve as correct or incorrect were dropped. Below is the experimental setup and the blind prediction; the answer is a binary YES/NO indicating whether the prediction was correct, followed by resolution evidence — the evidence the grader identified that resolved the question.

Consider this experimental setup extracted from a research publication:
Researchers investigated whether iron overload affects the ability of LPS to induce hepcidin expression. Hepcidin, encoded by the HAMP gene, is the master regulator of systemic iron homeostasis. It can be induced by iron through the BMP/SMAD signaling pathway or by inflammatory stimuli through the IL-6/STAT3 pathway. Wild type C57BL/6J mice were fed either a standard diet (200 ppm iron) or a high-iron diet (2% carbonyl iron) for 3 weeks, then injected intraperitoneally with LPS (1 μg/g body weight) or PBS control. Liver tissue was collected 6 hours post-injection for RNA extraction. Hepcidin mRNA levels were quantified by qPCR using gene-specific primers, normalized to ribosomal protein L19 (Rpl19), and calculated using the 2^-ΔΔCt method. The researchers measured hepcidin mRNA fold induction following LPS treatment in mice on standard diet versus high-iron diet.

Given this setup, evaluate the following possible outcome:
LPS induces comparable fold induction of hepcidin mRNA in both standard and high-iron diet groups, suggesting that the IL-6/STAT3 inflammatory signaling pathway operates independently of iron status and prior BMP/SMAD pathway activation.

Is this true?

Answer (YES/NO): YES